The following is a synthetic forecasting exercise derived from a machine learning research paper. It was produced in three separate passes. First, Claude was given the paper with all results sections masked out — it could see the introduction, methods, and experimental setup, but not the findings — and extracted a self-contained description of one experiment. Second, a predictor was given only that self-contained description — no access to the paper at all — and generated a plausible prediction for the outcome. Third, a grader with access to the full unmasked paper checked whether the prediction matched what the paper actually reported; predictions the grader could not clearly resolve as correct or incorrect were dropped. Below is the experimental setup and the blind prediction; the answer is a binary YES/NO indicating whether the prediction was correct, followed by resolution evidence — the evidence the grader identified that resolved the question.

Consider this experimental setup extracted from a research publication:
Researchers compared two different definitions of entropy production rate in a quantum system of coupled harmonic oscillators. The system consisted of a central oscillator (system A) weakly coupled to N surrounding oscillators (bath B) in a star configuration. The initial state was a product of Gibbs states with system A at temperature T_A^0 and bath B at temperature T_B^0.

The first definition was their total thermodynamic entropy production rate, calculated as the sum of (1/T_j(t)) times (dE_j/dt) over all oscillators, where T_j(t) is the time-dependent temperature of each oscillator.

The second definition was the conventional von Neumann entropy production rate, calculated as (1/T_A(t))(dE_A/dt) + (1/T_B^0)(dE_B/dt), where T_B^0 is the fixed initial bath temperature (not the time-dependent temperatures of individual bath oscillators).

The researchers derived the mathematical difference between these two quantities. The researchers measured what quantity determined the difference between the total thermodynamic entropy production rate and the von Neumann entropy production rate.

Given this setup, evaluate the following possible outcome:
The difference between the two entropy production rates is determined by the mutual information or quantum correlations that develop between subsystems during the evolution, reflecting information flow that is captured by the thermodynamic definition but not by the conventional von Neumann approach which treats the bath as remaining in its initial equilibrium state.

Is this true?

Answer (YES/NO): NO